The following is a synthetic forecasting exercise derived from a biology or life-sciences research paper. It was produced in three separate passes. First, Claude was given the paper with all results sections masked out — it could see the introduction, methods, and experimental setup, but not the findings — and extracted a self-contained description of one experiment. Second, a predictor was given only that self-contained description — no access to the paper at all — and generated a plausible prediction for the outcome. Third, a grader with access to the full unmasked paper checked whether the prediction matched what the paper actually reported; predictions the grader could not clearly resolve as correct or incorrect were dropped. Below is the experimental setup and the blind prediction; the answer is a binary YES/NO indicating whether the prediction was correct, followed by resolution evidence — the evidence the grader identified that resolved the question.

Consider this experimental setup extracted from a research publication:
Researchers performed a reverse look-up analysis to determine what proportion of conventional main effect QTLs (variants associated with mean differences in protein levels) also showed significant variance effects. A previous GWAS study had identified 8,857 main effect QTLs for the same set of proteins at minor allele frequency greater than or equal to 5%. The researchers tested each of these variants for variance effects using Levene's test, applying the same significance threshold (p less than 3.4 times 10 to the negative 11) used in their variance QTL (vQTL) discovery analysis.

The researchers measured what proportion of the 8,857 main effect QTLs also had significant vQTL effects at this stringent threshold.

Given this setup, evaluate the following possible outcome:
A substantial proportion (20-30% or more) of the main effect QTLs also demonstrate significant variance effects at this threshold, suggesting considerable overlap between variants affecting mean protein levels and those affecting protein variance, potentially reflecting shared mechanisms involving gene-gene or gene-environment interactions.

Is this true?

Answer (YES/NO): NO